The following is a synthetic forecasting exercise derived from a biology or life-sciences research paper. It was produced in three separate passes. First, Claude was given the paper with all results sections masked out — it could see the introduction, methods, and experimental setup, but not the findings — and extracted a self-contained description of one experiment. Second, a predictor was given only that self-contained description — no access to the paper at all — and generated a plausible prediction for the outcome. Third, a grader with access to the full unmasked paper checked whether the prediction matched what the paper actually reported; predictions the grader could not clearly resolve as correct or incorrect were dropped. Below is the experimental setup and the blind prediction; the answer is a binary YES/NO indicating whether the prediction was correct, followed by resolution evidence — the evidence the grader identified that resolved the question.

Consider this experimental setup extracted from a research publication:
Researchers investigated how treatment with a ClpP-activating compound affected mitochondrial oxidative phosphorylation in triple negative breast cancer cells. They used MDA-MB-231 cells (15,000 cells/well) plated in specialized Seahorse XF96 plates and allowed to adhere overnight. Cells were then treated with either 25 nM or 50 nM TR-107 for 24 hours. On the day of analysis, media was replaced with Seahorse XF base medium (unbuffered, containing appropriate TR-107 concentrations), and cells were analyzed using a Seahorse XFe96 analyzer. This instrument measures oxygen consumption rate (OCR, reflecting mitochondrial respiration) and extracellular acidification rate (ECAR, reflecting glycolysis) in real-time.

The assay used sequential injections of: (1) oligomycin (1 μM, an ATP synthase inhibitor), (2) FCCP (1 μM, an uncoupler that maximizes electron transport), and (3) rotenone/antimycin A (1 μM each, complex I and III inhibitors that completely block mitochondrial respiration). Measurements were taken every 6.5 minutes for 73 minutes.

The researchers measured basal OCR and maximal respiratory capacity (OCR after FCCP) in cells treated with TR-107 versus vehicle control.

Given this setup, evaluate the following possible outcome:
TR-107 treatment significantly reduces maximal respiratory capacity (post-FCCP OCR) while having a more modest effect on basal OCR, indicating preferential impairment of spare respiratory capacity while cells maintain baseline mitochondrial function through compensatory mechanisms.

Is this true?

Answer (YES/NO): NO